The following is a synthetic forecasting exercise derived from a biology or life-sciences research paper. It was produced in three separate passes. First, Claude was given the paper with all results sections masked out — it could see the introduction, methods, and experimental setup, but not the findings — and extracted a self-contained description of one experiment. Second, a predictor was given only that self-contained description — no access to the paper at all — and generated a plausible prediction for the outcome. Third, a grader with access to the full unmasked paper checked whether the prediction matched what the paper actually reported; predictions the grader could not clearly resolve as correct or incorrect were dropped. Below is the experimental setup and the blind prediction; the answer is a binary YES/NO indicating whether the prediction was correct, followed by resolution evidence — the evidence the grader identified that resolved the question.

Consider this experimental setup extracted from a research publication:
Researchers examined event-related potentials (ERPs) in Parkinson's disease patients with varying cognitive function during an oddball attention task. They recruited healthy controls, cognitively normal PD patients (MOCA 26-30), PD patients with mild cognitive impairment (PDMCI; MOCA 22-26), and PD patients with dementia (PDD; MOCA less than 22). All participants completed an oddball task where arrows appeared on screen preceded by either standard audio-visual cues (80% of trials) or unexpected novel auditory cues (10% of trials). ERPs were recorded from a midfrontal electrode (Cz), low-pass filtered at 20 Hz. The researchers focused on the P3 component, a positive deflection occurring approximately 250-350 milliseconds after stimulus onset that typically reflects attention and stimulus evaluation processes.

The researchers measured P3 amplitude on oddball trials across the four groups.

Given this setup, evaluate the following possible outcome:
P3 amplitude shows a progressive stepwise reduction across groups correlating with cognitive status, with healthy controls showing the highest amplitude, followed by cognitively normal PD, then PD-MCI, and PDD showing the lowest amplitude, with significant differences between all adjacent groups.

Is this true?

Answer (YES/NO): NO